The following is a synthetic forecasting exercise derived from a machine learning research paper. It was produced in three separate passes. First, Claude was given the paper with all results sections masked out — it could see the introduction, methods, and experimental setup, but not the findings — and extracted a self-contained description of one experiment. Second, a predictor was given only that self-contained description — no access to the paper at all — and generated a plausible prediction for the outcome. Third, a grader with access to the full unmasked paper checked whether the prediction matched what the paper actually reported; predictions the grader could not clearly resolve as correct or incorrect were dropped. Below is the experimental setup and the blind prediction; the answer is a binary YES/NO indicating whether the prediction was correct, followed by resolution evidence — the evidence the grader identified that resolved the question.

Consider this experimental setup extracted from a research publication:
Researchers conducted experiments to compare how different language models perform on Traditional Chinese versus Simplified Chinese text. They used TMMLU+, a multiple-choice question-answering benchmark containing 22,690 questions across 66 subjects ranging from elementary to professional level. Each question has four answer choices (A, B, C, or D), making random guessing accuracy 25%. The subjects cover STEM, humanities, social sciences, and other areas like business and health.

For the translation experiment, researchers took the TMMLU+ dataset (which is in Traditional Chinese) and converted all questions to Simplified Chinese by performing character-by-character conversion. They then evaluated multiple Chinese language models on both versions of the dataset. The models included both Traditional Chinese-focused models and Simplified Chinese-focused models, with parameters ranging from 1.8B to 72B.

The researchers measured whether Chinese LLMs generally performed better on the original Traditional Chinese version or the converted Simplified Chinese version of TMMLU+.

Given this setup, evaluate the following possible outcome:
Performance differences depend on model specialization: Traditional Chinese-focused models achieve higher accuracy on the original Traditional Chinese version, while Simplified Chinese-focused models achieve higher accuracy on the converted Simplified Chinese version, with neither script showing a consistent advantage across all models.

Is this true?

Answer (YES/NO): NO